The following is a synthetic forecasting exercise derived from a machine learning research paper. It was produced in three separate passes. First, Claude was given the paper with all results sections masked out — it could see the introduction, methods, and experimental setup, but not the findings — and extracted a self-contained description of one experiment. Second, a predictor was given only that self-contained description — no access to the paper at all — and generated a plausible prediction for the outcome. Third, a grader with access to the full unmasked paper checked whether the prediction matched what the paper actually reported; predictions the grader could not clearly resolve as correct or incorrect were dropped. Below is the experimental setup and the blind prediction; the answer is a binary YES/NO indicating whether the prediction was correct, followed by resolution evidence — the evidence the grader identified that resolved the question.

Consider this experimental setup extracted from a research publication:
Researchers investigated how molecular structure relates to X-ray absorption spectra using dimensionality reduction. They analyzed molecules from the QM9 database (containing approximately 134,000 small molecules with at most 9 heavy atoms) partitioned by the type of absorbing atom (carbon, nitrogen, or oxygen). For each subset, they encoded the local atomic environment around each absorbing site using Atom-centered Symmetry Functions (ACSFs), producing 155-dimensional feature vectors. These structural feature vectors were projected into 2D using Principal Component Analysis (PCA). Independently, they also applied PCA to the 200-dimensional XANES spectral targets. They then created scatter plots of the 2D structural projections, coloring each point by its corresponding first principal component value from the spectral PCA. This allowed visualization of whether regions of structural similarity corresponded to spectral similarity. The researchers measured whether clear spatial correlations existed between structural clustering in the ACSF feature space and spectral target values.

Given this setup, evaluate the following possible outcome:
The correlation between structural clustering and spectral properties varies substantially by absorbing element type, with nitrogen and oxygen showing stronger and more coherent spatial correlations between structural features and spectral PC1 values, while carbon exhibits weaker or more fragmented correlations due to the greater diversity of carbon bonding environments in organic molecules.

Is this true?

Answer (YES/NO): NO